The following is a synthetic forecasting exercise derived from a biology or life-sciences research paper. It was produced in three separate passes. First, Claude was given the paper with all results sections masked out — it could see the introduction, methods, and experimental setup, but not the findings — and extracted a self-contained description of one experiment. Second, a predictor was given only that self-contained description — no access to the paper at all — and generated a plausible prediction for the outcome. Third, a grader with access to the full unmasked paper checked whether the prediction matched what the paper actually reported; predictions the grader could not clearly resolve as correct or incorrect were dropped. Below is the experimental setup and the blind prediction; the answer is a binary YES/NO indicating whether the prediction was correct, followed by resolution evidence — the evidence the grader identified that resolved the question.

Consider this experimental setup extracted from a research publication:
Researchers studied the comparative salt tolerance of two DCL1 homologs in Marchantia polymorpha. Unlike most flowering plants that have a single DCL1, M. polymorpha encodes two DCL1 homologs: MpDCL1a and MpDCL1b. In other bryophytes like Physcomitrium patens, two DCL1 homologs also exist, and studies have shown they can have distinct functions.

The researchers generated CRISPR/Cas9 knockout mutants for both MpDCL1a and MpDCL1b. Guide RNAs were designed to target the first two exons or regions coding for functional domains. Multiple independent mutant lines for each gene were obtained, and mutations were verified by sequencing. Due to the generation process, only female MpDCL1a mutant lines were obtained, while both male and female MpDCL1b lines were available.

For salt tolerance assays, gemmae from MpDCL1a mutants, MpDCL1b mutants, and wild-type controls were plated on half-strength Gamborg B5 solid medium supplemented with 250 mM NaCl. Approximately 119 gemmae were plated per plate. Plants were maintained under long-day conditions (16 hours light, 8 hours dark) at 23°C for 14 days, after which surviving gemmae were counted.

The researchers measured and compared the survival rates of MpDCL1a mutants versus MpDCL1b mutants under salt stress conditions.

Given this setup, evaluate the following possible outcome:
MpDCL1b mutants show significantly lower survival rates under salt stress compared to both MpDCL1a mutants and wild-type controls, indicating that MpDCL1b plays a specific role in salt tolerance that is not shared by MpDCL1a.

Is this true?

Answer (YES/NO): NO